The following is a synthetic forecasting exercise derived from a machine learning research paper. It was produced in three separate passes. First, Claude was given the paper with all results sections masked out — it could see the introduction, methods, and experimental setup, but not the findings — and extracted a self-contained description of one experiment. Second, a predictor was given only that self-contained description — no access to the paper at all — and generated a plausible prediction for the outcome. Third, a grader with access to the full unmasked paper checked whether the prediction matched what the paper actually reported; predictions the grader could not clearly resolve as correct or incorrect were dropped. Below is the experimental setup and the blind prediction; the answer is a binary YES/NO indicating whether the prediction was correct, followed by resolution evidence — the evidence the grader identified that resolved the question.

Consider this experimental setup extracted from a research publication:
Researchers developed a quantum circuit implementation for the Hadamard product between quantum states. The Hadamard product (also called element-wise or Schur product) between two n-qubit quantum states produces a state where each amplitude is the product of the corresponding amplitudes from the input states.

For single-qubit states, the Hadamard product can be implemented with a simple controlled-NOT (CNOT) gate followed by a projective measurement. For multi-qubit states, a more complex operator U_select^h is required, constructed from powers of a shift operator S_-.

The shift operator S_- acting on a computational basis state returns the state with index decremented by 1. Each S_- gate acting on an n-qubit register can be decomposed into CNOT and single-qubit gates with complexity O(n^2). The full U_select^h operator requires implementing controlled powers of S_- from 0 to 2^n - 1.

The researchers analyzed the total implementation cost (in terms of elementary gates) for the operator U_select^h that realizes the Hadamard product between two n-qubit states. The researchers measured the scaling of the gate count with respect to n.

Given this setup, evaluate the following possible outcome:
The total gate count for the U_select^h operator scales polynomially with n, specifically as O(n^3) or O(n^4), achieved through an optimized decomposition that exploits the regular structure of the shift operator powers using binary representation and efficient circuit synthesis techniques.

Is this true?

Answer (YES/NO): NO